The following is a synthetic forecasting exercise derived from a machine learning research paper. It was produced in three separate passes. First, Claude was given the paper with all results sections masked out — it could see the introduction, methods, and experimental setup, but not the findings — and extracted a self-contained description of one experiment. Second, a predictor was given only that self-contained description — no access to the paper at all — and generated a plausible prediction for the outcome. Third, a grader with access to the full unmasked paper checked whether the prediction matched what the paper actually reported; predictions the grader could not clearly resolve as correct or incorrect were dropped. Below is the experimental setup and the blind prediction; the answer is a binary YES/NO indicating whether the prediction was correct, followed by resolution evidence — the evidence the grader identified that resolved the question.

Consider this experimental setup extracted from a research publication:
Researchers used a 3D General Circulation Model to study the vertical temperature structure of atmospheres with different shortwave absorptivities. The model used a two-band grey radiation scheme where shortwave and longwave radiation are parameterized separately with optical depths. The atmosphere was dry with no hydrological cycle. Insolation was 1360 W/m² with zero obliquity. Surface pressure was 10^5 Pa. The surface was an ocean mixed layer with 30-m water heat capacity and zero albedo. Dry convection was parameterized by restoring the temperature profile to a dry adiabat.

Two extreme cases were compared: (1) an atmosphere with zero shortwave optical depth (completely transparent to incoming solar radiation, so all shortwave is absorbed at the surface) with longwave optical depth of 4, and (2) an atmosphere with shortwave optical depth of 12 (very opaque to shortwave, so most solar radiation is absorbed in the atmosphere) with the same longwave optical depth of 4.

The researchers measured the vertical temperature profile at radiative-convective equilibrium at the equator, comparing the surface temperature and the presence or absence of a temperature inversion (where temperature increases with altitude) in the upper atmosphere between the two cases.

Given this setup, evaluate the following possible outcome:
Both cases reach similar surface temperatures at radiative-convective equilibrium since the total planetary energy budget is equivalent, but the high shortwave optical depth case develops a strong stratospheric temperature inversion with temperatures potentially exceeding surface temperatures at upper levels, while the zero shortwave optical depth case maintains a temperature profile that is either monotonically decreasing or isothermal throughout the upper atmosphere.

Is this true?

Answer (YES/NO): NO